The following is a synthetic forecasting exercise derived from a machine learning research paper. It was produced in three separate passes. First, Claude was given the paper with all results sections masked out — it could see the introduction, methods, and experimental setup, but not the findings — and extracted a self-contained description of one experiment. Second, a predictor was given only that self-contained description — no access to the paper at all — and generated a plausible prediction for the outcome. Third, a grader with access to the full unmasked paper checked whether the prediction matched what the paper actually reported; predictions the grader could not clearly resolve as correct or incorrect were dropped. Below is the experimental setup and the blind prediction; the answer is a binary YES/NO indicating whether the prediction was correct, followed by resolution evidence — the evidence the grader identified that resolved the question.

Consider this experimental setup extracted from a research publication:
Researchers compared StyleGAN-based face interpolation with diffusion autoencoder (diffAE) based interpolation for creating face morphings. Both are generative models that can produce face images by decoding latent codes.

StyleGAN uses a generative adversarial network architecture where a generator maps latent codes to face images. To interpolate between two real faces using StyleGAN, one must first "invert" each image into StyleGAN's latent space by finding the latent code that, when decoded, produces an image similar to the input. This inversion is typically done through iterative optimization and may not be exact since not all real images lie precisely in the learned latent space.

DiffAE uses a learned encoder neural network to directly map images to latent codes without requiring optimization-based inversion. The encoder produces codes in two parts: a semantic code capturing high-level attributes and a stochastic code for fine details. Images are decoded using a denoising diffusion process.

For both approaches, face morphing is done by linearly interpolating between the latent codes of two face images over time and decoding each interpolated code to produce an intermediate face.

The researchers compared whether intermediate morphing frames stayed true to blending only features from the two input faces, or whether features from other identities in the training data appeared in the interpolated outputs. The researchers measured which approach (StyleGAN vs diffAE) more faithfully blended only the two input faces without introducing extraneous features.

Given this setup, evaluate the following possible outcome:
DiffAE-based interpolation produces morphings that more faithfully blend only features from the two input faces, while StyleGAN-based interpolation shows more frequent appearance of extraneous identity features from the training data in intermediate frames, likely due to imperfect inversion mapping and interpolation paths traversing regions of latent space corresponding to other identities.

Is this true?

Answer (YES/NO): YES